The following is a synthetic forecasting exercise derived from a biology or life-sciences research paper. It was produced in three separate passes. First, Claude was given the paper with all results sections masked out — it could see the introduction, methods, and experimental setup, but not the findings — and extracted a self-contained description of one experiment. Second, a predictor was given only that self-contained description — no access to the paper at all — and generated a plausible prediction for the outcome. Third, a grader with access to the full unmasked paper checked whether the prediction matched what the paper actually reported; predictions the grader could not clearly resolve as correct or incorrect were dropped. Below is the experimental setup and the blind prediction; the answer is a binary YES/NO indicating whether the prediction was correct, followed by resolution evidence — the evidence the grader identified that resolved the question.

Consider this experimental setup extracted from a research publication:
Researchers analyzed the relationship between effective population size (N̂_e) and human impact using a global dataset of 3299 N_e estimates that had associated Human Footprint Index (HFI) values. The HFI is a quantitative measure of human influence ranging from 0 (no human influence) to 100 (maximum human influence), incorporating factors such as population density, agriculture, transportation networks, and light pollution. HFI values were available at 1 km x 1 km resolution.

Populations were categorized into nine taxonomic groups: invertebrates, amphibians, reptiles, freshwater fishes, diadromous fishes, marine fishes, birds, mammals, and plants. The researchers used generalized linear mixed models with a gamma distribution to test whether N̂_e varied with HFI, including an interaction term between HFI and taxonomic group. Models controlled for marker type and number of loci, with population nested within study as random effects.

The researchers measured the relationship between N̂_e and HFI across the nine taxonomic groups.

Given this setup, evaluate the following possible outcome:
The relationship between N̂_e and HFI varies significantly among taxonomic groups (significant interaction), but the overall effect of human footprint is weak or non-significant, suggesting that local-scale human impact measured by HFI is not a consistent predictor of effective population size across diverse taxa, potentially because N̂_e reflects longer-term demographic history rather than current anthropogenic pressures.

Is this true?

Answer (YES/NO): NO